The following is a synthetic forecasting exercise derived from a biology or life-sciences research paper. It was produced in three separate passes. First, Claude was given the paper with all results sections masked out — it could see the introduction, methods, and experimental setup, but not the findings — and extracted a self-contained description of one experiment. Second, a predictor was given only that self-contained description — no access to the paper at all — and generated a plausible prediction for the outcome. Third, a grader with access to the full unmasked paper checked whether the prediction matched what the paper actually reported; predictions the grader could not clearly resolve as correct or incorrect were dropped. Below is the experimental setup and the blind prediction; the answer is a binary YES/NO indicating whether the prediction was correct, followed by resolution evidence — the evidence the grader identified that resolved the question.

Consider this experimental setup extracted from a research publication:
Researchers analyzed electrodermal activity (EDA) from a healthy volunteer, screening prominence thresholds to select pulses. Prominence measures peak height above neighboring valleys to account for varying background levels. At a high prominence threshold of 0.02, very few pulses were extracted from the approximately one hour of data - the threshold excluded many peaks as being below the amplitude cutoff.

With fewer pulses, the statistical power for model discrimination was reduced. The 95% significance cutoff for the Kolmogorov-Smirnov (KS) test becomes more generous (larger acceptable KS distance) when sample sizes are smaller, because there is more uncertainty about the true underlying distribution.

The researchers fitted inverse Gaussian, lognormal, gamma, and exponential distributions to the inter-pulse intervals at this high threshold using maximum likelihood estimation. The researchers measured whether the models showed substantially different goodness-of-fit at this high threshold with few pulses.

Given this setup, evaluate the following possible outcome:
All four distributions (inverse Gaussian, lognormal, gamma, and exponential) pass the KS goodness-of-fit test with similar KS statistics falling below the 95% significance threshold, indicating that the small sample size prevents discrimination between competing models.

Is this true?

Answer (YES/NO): NO